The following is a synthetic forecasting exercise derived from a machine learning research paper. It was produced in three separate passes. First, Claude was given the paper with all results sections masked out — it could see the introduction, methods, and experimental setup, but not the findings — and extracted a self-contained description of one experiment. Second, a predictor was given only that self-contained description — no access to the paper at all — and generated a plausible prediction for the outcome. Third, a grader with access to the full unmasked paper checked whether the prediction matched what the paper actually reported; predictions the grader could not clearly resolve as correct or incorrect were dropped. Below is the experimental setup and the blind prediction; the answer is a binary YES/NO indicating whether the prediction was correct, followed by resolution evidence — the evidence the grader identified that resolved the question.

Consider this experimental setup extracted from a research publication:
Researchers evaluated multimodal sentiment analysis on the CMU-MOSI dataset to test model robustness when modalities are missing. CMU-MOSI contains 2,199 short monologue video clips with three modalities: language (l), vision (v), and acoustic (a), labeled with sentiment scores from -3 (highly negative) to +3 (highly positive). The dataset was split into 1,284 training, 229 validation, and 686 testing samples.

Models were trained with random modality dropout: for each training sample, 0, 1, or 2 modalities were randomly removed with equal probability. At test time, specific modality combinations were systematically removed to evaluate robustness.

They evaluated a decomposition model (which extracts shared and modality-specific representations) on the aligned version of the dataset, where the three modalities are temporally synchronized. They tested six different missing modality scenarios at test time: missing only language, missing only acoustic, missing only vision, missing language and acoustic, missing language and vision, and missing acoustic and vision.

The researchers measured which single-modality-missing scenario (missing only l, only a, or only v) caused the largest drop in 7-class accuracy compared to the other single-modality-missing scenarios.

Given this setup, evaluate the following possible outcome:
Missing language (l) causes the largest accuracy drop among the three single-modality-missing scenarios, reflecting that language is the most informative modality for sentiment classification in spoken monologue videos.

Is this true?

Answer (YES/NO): YES